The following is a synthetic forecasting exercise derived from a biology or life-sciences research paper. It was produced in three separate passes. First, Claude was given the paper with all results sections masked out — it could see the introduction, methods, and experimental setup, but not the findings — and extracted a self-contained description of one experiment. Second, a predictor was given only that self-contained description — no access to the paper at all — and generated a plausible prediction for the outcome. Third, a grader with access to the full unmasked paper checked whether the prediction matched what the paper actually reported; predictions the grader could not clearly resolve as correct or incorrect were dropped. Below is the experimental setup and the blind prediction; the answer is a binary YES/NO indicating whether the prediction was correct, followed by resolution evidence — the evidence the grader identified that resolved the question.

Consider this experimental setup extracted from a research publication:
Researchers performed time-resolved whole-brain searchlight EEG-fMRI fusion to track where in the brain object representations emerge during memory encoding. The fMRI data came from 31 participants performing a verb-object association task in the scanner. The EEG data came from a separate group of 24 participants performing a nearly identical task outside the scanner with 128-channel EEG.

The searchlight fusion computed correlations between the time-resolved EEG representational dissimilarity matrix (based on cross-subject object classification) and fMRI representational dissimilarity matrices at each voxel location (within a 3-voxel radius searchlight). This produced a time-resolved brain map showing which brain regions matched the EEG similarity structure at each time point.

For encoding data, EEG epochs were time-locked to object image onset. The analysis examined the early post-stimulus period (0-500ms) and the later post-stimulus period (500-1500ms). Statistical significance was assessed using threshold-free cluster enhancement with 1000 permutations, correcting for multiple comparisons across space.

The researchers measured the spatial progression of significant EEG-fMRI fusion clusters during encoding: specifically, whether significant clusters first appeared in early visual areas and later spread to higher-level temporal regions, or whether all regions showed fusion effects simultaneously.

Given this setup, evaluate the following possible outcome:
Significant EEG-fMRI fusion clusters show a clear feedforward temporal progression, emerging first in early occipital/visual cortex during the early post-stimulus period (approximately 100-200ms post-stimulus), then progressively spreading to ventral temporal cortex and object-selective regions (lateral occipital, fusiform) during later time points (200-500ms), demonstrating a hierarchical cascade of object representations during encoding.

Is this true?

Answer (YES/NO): NO